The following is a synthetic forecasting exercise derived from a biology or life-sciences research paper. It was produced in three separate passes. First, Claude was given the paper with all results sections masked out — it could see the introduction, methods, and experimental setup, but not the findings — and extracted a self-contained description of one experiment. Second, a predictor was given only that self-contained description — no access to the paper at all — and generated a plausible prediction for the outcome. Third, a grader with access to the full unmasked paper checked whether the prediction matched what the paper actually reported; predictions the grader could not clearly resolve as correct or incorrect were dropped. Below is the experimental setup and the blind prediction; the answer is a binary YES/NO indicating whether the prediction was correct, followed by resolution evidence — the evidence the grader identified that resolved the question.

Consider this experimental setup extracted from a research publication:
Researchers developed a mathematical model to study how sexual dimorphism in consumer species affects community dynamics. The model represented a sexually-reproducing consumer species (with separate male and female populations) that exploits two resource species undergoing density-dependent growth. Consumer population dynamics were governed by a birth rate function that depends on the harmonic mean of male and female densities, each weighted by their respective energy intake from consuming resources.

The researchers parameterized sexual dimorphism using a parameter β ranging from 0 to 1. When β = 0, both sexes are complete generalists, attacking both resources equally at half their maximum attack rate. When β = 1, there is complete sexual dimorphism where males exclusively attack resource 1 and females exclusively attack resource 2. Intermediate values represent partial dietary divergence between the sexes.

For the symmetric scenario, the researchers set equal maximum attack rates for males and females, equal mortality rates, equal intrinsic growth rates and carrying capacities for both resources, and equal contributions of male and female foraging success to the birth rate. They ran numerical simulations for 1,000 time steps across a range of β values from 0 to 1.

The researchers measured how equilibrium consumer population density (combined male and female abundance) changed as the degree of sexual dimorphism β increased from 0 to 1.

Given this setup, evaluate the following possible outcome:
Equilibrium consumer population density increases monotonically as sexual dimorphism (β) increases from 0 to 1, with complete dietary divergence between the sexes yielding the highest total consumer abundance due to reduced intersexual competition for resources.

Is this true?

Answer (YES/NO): NO